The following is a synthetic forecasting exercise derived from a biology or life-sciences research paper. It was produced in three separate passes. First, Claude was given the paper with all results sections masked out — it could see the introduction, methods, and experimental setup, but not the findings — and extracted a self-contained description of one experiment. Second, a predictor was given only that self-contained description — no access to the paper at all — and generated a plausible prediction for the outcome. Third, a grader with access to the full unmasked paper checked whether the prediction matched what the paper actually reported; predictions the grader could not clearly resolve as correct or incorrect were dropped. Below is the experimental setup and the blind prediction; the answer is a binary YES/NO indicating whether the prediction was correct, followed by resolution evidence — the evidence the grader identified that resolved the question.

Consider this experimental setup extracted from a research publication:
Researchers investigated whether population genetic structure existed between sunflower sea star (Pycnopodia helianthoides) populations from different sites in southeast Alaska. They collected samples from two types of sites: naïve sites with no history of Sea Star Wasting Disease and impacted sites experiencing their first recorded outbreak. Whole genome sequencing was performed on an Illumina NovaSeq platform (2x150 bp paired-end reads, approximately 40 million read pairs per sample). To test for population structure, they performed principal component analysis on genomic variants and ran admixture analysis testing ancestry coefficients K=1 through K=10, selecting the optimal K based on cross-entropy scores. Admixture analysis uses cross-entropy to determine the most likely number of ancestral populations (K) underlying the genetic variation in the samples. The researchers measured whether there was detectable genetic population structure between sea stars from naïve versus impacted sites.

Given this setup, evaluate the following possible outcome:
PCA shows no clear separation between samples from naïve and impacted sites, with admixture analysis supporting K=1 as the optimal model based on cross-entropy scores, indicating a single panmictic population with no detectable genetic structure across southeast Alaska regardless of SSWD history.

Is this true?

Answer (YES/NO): YES